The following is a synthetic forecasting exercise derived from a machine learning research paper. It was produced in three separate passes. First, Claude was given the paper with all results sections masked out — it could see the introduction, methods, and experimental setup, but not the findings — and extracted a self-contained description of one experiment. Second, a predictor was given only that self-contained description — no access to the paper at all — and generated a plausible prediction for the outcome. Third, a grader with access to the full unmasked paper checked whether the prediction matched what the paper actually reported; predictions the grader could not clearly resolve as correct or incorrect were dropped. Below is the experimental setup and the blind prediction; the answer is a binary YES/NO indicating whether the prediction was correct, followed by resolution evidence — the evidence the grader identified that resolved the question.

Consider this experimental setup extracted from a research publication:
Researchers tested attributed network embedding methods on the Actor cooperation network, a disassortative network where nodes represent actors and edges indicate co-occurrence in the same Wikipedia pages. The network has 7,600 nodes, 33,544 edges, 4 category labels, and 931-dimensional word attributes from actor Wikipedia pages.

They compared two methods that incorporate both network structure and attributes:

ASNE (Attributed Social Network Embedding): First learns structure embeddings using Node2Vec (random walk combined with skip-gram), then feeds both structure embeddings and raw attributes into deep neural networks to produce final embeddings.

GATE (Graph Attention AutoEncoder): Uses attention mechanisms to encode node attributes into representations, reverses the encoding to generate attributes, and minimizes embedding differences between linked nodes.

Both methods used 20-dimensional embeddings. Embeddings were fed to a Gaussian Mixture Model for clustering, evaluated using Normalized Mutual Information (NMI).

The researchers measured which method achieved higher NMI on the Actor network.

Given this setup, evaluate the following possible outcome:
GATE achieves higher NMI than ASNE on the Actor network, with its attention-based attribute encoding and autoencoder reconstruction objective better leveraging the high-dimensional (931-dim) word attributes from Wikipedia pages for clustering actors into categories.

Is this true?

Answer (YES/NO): NO